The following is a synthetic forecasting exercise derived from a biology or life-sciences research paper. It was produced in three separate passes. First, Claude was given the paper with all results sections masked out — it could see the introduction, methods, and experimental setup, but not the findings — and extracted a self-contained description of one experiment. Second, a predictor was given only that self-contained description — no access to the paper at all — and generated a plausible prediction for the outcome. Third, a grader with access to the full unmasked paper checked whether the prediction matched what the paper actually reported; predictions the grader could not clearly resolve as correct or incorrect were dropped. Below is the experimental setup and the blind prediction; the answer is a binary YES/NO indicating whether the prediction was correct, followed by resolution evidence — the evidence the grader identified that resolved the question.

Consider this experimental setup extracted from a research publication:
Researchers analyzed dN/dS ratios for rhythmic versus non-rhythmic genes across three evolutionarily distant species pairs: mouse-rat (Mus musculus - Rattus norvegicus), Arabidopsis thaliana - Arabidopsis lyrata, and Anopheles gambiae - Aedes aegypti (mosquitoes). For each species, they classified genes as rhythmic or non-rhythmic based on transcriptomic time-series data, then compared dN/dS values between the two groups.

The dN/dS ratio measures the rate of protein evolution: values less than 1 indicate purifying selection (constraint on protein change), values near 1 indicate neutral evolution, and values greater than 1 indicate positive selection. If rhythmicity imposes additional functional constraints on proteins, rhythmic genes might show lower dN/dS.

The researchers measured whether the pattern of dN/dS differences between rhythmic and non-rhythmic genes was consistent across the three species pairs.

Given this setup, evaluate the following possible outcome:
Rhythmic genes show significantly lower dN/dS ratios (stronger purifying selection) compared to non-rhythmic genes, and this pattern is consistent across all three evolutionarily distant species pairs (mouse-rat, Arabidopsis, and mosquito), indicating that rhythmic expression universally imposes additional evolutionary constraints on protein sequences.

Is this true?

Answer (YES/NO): YES